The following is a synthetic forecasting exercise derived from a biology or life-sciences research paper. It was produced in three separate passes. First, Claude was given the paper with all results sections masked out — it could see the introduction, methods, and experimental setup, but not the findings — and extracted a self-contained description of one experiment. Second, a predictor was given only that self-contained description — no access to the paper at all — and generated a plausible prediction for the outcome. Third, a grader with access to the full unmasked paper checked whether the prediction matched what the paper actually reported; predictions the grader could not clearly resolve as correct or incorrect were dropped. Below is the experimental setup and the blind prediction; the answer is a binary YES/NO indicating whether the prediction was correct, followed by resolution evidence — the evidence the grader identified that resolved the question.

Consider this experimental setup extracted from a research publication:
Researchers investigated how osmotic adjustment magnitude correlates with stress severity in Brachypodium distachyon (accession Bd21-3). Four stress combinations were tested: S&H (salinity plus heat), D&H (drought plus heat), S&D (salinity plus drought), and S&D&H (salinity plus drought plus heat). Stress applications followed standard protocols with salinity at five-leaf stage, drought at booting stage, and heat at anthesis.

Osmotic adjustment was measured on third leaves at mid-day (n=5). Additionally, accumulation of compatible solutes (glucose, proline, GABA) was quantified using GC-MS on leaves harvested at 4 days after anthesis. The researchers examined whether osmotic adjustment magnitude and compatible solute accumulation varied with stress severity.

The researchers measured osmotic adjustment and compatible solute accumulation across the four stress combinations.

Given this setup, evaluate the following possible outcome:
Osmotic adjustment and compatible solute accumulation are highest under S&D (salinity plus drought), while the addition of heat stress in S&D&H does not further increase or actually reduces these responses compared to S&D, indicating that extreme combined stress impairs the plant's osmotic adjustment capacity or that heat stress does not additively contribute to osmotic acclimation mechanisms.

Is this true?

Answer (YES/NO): NO